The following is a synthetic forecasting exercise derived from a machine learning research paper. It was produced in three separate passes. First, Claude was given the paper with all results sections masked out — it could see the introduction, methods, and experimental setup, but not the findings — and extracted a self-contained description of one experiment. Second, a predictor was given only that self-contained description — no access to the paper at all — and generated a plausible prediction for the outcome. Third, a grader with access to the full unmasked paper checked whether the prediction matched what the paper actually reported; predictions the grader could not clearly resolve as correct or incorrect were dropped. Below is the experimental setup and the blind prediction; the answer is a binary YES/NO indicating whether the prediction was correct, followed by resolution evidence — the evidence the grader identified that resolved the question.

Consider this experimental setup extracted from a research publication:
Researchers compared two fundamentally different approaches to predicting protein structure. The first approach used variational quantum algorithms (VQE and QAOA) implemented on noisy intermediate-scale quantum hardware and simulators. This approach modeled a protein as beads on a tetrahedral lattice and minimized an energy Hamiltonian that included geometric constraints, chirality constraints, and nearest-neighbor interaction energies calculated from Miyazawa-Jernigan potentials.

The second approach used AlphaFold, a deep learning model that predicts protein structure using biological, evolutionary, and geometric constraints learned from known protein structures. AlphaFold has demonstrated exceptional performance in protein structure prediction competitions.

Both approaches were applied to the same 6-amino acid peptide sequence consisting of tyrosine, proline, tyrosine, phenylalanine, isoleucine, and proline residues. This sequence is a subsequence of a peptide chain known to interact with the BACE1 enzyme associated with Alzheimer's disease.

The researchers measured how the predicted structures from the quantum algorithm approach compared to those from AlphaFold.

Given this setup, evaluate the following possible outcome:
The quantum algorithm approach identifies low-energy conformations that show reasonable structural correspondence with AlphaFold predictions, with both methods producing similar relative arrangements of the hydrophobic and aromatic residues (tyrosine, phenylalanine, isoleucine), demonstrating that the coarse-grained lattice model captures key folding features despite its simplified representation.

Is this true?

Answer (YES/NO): NO